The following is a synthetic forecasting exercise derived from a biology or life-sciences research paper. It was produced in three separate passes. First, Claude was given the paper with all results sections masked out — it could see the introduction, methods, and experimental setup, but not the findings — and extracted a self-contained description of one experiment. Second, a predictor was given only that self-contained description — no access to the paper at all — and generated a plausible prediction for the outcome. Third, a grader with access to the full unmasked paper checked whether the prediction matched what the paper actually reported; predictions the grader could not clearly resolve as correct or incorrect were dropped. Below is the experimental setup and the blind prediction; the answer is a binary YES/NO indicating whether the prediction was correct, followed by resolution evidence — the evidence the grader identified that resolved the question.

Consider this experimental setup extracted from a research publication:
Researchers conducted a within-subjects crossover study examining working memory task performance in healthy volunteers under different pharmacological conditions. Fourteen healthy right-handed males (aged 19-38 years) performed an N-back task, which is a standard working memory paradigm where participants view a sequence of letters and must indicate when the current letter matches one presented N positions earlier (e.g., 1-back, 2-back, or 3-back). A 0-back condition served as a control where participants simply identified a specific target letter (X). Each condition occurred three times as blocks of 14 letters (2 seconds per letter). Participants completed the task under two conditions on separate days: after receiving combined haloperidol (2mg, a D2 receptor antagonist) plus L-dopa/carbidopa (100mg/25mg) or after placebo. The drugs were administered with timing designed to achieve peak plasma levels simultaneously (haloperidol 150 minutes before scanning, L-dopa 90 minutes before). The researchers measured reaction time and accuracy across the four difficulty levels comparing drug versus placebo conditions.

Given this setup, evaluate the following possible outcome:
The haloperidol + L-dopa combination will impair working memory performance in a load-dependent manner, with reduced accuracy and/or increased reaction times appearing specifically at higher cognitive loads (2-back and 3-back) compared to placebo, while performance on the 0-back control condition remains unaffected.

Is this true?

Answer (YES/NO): NO